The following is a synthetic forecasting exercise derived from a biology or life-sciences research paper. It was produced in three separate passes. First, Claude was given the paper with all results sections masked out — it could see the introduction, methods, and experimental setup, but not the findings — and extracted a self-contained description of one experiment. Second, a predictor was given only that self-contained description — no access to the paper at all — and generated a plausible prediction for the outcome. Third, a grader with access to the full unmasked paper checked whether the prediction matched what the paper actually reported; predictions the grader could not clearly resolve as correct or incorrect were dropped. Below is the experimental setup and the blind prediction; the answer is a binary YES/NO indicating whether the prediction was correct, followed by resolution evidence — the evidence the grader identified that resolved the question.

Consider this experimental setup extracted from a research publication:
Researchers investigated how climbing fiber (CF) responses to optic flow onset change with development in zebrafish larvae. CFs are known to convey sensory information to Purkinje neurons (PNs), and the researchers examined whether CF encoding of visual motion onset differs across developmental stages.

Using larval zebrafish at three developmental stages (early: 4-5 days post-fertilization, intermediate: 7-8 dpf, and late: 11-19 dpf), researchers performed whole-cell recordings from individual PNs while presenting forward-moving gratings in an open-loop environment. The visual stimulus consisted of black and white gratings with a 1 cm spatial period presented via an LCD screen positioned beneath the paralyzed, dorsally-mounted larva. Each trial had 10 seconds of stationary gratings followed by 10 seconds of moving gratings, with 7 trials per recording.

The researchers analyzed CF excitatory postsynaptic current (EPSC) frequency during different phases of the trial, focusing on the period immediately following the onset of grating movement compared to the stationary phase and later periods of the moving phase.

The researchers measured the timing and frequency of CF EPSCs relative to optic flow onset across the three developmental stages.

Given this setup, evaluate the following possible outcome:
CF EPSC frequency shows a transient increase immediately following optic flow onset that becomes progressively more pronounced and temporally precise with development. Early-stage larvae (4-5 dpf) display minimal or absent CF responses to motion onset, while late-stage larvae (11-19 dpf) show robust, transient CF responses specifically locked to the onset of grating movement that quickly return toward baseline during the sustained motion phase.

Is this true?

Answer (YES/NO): NO